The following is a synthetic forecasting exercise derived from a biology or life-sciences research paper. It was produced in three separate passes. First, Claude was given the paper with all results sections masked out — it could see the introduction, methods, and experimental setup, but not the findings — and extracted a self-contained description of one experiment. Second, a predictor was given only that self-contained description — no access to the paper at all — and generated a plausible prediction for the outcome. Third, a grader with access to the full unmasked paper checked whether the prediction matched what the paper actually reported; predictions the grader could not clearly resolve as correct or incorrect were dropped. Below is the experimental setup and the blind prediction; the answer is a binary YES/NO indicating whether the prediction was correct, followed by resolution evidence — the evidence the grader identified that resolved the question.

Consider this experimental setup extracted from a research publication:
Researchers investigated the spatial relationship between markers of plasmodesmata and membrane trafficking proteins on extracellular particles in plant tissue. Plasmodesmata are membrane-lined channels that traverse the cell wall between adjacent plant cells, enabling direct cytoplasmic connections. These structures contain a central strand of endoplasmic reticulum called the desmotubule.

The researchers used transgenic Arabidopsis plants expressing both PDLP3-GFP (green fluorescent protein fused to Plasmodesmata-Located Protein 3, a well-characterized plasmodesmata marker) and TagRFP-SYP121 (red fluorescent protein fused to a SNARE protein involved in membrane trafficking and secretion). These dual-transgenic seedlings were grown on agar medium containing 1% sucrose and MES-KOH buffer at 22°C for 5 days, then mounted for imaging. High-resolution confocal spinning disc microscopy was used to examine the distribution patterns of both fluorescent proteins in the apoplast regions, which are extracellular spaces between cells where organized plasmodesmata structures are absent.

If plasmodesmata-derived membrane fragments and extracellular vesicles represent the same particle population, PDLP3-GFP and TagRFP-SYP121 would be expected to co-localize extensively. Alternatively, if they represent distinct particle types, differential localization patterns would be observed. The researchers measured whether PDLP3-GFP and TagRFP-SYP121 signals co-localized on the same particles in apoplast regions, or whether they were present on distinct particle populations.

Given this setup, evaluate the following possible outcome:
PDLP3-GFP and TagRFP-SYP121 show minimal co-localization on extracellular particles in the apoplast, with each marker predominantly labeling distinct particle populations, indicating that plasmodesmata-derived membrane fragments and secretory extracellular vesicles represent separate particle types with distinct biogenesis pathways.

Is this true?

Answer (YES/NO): YES